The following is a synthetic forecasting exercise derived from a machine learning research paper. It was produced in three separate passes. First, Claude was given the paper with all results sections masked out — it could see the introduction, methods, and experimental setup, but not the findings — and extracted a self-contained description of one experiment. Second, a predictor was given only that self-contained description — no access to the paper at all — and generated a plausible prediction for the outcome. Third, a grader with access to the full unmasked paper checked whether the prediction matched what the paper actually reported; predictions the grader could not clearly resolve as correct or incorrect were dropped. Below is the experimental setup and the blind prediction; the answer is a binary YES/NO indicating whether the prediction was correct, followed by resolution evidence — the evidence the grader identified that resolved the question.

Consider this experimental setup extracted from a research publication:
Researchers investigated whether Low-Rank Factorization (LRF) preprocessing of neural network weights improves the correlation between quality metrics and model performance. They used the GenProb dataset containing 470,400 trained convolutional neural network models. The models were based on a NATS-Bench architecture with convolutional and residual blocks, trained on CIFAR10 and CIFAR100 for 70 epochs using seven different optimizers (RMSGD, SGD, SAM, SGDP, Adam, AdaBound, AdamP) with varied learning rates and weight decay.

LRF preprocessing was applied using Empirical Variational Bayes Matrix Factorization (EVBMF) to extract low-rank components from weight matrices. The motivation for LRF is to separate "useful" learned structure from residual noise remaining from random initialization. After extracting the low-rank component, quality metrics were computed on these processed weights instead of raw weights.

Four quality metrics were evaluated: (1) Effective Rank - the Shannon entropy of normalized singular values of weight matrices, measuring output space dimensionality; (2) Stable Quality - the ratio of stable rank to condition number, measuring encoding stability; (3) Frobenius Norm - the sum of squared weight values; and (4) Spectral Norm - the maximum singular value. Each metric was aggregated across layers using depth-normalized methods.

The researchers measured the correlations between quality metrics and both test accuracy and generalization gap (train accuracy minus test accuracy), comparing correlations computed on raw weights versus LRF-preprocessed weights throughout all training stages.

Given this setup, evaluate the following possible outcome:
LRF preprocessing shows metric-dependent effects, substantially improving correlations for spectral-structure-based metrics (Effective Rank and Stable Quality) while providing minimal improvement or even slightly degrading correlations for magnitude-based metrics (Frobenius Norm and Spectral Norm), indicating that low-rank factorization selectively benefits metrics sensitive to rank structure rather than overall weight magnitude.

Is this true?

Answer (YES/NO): NO